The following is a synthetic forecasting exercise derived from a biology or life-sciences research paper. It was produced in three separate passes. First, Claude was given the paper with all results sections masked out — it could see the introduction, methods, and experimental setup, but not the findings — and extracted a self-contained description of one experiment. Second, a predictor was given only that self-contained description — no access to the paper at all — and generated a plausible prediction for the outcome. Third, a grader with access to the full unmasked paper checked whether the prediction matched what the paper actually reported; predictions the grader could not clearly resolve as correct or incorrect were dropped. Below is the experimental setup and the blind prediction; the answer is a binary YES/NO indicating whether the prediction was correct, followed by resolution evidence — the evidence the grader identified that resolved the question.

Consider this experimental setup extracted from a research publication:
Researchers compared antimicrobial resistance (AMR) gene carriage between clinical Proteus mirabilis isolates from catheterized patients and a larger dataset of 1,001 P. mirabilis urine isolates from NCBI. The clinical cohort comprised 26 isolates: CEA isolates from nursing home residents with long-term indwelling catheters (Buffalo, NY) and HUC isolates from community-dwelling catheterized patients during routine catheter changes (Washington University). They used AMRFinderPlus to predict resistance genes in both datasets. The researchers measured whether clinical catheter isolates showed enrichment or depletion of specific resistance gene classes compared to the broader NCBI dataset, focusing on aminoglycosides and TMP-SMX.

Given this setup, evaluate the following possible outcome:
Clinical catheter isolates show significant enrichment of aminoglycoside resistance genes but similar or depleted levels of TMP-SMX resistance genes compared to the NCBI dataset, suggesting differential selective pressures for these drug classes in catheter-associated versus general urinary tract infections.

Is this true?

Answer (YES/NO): NO